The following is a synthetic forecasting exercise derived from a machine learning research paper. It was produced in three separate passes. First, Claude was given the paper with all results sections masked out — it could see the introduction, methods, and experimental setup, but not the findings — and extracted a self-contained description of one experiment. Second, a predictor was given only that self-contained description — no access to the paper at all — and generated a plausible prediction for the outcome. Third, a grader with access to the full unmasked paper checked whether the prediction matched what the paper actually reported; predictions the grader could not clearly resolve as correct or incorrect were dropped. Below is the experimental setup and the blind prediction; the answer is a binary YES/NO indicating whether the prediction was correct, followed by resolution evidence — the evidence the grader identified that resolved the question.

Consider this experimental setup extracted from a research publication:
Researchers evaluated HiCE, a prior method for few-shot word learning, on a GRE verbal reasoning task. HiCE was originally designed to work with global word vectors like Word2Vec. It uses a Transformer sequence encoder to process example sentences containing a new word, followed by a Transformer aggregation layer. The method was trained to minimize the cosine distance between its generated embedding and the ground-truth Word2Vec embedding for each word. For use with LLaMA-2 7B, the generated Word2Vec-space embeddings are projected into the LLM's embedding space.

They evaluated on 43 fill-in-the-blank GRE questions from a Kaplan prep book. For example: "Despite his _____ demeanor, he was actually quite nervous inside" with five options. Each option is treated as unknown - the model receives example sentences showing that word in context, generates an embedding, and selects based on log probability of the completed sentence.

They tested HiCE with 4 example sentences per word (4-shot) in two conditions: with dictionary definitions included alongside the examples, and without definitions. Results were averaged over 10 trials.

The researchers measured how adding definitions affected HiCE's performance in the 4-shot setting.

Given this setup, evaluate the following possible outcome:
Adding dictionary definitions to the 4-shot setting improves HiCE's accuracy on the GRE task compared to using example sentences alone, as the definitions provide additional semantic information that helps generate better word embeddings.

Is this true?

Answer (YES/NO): NO